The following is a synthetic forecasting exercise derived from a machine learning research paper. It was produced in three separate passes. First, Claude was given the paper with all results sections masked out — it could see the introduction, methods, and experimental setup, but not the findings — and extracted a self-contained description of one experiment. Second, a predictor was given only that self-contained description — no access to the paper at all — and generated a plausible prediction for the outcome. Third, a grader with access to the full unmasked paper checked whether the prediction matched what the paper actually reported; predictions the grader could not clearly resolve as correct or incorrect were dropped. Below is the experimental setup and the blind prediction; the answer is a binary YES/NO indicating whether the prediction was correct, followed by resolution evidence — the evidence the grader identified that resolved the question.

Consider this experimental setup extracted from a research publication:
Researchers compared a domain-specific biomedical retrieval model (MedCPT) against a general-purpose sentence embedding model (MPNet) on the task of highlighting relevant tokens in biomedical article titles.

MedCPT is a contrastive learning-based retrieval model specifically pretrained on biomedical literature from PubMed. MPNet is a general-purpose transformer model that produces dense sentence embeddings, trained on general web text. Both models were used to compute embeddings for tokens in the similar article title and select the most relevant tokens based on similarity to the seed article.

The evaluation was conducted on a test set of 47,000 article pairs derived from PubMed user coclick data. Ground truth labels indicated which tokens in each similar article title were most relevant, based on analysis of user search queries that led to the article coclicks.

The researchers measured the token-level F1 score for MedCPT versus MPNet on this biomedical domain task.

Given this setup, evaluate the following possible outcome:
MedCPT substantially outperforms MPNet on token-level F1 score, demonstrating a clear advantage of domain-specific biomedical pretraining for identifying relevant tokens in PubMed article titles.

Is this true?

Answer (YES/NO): NO